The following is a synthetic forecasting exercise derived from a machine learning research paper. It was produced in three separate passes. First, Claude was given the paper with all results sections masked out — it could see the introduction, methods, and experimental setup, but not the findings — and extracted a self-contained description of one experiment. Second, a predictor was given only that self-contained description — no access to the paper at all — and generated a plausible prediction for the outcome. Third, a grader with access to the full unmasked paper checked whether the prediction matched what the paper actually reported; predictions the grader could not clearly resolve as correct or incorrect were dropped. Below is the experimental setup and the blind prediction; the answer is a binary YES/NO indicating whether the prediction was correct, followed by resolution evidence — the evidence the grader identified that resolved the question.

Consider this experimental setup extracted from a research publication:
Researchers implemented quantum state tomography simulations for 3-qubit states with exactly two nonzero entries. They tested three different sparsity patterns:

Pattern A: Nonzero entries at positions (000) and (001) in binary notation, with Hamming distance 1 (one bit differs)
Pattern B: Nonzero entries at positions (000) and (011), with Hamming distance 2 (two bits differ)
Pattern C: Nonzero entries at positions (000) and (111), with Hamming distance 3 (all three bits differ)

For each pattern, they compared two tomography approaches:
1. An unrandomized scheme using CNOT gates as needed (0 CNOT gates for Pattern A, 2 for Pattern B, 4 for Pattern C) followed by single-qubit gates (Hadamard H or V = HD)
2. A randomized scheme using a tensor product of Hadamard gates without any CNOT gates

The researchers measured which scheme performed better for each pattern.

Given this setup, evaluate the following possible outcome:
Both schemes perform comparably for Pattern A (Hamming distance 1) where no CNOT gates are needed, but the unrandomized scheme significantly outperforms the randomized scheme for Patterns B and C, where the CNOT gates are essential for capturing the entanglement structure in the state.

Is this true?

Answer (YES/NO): NO